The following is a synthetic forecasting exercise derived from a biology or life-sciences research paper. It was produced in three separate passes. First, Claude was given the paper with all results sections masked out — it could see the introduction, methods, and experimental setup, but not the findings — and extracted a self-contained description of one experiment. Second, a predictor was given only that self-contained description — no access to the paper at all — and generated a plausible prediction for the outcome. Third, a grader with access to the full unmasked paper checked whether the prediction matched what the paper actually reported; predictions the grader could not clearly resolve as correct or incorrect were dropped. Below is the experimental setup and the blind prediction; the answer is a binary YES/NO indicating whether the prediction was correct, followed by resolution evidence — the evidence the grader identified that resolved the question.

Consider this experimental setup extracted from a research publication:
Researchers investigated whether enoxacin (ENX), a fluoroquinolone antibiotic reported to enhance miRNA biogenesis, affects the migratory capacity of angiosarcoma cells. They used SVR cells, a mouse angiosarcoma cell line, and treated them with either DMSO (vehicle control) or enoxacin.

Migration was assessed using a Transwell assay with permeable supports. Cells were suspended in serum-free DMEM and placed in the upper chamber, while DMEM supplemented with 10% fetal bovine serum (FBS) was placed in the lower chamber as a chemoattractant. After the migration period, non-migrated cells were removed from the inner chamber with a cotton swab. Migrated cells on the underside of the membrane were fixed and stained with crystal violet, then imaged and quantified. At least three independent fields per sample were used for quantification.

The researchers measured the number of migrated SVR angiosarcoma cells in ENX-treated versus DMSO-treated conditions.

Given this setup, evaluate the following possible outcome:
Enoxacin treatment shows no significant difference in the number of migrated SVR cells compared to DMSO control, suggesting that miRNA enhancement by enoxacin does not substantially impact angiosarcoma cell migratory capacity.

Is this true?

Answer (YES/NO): NO